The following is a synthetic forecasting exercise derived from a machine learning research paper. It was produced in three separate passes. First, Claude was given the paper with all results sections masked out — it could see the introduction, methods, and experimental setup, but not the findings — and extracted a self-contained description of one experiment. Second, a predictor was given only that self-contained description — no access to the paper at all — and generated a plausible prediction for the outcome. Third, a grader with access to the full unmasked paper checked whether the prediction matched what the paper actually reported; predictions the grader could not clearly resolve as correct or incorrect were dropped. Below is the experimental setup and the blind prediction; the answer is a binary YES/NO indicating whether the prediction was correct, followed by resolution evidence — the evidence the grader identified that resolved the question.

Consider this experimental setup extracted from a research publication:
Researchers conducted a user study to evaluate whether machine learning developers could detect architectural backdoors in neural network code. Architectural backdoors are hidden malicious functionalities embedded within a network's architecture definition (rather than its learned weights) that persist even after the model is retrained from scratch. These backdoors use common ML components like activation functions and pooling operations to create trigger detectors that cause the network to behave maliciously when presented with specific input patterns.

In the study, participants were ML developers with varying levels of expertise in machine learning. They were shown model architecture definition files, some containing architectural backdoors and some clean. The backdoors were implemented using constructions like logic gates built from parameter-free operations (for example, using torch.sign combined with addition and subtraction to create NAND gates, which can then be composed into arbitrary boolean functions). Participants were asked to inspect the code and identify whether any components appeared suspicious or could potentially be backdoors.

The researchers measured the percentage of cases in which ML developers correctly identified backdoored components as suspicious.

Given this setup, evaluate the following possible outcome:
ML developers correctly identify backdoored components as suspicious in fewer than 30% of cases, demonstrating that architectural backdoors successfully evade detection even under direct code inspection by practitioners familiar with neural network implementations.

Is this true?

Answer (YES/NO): NO